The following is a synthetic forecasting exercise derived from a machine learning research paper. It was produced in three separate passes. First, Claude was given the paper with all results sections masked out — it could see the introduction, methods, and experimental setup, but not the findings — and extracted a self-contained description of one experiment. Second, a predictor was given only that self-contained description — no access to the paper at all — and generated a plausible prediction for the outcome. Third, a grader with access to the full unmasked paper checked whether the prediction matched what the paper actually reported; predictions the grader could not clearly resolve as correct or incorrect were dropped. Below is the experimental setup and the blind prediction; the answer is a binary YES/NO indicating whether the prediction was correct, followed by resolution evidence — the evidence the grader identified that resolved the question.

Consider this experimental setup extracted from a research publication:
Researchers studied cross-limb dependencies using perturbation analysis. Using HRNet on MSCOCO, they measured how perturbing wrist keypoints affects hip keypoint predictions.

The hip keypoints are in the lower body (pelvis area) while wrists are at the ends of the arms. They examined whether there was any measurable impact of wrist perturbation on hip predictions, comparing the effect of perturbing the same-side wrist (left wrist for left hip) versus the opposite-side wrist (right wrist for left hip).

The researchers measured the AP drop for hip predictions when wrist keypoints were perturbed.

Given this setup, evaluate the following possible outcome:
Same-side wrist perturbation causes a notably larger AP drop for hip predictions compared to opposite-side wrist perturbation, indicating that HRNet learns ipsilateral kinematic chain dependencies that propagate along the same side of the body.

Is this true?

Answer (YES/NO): NO